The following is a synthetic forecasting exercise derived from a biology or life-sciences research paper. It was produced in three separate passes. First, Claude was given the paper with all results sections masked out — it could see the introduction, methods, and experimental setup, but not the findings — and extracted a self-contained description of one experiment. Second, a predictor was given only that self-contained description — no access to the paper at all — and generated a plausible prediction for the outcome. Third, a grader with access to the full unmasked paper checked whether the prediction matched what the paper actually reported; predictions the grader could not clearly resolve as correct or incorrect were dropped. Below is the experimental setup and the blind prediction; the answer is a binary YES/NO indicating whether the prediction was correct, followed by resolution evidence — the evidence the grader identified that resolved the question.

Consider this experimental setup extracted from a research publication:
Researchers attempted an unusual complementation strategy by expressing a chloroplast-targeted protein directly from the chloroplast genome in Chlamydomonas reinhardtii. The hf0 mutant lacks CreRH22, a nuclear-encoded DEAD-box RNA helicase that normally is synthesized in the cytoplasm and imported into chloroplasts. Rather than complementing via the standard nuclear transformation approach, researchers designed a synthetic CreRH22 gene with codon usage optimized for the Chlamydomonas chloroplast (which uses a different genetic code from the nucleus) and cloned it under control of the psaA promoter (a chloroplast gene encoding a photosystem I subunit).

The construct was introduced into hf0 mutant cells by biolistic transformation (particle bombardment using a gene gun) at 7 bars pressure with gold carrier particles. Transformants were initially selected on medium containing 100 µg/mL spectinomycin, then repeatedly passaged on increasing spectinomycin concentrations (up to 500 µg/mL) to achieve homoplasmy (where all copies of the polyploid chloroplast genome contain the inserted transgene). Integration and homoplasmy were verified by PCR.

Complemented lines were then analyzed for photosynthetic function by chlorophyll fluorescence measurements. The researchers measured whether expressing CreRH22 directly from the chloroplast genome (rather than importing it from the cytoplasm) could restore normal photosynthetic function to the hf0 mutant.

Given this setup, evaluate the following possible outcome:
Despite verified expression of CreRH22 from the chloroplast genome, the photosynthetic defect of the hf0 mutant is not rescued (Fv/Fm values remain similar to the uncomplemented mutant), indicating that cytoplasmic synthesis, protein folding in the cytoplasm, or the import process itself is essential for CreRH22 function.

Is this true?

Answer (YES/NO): NO